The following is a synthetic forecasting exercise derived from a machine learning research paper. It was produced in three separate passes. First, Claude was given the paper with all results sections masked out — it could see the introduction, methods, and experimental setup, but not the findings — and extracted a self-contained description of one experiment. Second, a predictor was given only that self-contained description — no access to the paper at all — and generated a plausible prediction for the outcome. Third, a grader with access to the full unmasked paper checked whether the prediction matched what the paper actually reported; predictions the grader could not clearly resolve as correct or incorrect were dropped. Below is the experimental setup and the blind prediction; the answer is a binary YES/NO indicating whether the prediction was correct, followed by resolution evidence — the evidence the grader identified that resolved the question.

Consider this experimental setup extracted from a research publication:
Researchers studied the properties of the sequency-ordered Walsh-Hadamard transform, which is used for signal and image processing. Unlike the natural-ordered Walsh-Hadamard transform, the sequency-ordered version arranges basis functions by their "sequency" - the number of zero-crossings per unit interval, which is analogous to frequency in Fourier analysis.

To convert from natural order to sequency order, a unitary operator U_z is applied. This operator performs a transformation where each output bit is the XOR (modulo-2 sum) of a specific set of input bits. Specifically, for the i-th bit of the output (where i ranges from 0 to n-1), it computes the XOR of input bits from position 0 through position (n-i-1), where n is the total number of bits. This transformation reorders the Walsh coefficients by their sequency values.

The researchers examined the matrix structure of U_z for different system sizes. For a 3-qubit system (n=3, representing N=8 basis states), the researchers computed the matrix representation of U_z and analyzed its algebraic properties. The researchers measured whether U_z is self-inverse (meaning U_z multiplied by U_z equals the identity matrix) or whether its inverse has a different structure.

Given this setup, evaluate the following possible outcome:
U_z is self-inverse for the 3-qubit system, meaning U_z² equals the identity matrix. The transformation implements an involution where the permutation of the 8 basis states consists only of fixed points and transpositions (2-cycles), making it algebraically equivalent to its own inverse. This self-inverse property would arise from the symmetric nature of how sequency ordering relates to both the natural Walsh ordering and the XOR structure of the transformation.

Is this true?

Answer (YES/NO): NO